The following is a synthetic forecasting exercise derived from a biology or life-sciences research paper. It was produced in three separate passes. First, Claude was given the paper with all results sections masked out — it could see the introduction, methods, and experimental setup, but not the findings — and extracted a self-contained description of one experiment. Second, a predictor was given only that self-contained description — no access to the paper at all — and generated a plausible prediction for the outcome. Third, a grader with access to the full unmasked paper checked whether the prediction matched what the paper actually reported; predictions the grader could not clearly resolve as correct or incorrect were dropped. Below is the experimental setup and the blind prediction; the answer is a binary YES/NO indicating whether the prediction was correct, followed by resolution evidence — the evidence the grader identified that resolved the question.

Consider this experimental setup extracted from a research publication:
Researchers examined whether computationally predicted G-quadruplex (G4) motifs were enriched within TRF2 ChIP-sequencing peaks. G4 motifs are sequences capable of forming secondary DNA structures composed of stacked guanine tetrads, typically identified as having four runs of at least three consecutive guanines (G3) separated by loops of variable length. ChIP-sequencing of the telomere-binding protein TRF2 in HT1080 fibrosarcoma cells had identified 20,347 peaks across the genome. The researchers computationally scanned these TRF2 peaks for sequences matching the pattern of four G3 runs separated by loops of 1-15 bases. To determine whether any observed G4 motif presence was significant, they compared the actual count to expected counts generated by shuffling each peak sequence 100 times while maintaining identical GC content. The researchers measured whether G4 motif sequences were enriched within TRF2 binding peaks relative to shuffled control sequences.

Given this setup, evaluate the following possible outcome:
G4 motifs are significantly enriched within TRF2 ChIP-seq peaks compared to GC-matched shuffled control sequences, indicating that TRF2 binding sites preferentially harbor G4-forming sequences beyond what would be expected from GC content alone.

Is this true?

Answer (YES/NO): YES